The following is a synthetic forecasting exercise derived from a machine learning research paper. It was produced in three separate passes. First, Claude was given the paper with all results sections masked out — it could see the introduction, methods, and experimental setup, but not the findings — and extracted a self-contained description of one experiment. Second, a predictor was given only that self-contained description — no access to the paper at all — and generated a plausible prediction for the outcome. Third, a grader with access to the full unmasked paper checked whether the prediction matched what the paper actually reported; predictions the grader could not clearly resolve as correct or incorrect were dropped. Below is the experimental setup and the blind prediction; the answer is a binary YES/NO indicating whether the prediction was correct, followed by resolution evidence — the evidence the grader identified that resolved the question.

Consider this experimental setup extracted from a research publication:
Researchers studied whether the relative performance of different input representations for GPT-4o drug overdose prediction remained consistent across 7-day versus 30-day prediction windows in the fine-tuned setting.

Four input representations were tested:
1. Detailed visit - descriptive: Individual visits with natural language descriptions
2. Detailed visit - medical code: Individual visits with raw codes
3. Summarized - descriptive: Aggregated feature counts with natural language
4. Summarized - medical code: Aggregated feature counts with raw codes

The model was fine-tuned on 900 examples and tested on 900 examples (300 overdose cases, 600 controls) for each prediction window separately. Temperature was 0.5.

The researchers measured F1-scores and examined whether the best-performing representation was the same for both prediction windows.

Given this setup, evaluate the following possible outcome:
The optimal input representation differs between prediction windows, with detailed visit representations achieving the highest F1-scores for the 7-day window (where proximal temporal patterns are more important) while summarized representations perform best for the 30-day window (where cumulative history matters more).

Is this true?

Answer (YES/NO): NO